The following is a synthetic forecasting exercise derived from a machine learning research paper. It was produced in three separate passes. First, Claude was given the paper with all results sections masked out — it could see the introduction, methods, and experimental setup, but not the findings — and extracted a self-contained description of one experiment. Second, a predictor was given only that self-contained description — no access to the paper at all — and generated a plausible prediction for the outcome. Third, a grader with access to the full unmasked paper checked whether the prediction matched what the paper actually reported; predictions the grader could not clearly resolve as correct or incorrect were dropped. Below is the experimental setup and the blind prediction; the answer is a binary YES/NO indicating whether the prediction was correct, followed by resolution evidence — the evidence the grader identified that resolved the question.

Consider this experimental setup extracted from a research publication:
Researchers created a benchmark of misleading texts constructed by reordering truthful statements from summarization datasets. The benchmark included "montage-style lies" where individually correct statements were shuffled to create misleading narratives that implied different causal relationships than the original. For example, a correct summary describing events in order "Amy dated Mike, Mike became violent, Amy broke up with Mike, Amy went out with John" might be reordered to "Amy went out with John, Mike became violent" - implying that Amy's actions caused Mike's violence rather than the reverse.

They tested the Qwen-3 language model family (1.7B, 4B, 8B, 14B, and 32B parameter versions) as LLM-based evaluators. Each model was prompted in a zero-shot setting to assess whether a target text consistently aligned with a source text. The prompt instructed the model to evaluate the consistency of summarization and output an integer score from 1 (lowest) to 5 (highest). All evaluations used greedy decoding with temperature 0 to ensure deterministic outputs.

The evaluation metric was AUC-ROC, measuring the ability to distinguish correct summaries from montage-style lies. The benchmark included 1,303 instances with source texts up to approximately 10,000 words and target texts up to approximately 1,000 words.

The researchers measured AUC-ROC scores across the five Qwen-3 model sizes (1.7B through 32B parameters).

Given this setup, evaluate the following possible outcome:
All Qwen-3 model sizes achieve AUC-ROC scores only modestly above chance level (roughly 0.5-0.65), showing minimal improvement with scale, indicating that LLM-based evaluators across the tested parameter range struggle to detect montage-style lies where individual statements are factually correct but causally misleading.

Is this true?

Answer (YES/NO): NO